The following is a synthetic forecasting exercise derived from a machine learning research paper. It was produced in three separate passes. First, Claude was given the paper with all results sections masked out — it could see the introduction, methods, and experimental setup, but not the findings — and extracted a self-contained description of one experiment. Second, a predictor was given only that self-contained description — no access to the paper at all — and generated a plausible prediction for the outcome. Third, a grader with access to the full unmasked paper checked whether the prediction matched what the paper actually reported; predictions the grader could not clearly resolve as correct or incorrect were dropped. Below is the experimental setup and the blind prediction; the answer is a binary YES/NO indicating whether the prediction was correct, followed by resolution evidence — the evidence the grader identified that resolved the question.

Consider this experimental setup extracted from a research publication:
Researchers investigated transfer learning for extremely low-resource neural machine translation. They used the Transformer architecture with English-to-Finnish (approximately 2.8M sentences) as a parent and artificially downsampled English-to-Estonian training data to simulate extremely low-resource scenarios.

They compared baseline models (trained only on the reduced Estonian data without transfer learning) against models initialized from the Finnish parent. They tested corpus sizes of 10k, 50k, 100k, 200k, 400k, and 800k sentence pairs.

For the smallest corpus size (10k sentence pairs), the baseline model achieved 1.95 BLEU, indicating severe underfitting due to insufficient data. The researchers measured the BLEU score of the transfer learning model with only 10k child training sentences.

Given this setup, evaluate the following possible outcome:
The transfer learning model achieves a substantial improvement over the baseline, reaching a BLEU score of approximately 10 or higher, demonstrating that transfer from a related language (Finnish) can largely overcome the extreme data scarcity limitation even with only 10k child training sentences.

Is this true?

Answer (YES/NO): YES